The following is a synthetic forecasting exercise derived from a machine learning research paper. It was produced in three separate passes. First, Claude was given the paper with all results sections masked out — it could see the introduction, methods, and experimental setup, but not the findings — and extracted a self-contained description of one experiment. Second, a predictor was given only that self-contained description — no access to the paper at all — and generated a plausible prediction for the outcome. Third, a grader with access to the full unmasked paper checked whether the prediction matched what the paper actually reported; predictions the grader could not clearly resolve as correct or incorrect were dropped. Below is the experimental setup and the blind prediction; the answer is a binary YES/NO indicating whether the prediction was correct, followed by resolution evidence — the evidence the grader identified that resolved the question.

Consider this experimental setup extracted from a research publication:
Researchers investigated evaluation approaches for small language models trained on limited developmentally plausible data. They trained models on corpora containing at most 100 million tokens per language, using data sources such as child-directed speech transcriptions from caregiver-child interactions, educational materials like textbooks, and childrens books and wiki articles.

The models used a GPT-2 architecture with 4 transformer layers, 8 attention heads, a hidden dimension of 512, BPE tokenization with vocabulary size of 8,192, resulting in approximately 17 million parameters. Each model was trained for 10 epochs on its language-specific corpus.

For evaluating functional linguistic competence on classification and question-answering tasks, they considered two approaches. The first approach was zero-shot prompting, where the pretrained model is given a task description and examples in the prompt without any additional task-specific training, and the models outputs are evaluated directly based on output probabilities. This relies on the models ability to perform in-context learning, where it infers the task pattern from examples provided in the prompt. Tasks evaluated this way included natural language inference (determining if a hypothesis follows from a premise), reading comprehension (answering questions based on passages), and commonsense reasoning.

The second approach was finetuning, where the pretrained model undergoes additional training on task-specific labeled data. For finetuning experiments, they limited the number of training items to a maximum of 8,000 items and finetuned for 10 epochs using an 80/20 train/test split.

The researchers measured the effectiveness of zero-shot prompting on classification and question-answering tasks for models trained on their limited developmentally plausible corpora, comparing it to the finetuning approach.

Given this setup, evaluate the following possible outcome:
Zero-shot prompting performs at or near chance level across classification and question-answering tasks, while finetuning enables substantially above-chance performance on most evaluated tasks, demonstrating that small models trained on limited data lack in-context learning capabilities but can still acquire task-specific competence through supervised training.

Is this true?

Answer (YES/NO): NO